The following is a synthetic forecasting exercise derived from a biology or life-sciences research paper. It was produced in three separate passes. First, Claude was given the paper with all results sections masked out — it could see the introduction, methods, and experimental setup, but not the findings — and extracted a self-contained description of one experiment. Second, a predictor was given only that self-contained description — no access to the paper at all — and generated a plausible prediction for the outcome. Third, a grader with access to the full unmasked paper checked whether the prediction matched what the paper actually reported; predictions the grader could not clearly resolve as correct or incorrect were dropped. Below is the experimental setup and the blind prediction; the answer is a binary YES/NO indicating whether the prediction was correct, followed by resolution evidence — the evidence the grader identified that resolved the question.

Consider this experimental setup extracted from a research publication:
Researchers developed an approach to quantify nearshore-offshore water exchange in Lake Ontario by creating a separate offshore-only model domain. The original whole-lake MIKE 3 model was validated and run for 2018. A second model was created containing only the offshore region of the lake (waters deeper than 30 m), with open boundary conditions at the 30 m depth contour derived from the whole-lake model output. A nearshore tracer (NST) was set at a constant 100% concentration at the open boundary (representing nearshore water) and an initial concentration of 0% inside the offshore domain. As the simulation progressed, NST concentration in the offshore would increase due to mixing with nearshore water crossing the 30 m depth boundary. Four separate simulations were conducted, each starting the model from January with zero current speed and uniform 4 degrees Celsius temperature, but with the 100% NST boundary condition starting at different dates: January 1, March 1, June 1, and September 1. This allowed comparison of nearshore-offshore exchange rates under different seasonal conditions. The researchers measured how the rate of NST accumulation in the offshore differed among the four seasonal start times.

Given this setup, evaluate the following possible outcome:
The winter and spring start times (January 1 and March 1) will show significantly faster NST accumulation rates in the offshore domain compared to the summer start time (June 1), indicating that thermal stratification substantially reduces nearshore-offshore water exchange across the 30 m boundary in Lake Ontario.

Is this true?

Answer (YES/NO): YES